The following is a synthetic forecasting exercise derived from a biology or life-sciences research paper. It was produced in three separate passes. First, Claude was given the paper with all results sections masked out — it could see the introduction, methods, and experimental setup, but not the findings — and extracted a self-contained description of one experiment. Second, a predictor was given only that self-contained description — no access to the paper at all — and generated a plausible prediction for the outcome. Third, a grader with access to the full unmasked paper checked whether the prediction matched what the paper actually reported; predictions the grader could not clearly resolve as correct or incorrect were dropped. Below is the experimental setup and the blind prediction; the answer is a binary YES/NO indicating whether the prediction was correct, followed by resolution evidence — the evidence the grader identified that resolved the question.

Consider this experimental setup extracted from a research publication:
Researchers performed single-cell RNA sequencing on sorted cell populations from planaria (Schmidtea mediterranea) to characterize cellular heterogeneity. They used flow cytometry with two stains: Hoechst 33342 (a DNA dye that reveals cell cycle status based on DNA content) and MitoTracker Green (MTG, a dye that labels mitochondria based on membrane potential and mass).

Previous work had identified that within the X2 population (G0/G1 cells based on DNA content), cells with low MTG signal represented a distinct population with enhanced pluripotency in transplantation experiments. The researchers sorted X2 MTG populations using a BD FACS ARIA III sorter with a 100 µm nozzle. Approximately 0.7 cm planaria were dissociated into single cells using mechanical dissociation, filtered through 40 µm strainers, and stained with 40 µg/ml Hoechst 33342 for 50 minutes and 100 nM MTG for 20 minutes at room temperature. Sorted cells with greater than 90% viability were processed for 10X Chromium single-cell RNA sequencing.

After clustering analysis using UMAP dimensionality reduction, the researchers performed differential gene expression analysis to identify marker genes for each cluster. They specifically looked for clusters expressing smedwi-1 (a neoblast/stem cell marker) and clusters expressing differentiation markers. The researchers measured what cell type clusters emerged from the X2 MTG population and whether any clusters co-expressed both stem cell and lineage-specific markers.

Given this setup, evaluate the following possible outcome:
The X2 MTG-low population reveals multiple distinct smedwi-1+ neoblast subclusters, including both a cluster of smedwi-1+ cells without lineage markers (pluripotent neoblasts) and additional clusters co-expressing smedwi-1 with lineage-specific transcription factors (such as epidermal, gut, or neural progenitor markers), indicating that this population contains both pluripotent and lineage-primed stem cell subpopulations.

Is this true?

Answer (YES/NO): NO